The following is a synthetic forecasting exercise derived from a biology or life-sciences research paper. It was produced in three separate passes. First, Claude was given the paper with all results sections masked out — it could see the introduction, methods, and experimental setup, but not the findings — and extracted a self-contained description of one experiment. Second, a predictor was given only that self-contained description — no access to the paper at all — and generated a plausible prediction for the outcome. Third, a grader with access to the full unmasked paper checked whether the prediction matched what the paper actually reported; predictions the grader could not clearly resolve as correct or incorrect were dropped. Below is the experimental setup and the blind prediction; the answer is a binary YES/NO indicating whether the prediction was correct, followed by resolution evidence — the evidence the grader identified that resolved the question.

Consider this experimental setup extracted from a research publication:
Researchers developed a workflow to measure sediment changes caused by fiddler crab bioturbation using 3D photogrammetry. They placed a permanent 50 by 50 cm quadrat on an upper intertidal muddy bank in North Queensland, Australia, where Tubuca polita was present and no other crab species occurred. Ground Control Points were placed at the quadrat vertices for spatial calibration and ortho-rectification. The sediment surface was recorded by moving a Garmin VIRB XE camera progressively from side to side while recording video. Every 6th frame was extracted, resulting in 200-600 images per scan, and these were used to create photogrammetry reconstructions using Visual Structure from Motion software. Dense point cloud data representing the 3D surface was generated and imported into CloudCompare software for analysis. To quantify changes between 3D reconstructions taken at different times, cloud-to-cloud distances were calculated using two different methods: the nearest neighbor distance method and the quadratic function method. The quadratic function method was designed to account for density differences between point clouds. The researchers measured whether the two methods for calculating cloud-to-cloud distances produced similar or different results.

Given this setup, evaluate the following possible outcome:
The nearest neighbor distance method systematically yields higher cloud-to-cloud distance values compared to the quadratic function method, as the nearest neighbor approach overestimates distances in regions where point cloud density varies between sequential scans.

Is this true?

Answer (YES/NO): NO